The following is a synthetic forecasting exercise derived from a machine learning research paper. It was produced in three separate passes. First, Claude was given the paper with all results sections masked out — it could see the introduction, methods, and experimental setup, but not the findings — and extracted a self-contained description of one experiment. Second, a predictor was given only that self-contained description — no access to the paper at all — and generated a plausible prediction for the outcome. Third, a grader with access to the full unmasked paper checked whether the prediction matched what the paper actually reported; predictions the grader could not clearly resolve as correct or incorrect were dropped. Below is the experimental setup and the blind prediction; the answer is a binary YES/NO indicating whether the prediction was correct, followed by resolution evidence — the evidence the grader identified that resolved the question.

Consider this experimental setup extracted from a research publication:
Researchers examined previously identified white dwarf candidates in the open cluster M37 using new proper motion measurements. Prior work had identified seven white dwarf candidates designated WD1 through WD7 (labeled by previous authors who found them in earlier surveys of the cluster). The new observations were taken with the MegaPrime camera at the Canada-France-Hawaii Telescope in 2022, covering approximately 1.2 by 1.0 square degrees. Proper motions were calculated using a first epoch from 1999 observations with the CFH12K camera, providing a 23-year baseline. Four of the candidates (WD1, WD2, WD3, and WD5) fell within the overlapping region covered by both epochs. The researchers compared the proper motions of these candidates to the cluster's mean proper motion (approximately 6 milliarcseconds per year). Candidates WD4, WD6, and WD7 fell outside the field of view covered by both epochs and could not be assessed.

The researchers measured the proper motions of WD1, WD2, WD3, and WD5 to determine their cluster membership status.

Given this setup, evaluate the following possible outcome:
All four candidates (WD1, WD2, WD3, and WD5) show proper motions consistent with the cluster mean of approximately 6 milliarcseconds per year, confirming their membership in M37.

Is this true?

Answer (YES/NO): NO